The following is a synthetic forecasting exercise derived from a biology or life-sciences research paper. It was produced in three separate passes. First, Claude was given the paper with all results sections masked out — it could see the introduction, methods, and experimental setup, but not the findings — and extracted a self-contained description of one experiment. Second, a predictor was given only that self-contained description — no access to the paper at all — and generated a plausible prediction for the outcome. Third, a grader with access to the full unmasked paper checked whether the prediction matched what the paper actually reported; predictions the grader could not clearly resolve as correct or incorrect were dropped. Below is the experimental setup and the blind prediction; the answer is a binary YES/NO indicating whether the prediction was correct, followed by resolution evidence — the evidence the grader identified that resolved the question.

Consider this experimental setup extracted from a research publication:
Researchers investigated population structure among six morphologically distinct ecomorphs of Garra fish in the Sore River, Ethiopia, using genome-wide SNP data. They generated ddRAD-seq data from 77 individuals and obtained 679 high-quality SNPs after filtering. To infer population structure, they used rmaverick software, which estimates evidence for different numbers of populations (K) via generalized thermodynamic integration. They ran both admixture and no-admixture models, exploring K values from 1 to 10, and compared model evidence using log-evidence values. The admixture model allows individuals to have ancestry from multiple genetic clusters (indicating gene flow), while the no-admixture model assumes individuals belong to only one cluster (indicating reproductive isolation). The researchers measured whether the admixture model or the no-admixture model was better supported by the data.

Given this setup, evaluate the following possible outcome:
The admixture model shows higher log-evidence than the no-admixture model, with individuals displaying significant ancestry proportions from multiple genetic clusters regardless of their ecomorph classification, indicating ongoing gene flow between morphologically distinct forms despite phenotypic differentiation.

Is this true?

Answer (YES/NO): NO